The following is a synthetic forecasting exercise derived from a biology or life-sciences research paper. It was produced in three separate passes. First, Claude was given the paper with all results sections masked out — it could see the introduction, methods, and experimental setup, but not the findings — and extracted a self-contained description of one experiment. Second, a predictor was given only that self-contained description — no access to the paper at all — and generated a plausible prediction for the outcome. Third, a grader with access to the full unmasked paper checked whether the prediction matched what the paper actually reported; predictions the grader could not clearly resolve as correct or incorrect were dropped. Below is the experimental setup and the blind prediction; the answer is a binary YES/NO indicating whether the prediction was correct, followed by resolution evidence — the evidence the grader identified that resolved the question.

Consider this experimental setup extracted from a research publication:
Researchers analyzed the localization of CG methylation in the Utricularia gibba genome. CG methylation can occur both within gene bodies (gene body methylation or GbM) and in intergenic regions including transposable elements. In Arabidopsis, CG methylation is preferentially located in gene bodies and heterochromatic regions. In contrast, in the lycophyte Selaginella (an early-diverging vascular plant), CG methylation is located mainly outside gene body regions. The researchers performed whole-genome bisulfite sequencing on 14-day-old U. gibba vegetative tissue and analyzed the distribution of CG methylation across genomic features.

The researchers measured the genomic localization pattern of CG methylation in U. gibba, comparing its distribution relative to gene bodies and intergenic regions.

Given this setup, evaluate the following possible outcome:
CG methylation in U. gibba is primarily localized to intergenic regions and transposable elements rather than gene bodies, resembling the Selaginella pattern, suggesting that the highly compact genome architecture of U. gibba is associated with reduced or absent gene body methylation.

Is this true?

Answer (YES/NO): NO